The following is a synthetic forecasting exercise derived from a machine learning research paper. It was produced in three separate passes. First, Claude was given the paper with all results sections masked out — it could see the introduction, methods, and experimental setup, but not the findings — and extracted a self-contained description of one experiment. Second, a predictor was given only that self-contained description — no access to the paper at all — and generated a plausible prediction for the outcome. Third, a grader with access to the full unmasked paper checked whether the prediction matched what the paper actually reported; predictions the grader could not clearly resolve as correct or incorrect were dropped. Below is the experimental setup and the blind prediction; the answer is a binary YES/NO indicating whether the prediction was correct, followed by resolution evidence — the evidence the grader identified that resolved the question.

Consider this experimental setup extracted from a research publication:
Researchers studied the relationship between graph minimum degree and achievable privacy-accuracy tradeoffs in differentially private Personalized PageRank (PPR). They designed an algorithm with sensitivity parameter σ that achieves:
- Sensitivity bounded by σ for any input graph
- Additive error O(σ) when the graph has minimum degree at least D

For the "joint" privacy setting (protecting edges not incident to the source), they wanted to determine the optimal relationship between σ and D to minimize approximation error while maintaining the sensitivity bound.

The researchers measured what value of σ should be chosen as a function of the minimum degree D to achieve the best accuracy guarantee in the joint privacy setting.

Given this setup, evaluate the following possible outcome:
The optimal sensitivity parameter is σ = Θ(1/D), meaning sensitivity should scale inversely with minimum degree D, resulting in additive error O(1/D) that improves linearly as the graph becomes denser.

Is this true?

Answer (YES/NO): NO